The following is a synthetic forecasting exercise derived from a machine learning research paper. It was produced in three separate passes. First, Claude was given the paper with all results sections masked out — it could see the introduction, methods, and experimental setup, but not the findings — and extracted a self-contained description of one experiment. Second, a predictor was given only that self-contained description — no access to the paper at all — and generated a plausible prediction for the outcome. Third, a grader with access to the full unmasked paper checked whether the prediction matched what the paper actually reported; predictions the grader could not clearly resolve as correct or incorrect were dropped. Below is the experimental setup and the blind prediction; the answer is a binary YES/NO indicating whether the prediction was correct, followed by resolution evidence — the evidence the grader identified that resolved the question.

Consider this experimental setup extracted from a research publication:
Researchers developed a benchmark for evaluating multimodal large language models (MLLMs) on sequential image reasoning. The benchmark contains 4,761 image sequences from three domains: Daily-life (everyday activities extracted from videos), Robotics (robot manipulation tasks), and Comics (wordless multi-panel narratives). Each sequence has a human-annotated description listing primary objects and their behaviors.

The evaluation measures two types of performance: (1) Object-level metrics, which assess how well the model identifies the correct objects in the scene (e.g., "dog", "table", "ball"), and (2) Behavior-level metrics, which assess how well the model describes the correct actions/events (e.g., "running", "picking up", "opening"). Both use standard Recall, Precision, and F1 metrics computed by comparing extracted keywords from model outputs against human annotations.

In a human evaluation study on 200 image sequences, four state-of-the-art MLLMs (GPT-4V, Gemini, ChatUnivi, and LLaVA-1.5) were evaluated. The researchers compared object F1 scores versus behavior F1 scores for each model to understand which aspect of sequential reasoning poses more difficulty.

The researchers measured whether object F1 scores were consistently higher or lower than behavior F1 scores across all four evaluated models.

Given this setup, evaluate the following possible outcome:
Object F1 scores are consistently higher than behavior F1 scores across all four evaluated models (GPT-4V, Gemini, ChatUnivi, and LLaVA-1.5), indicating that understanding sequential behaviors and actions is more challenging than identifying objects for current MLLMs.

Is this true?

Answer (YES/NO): YES